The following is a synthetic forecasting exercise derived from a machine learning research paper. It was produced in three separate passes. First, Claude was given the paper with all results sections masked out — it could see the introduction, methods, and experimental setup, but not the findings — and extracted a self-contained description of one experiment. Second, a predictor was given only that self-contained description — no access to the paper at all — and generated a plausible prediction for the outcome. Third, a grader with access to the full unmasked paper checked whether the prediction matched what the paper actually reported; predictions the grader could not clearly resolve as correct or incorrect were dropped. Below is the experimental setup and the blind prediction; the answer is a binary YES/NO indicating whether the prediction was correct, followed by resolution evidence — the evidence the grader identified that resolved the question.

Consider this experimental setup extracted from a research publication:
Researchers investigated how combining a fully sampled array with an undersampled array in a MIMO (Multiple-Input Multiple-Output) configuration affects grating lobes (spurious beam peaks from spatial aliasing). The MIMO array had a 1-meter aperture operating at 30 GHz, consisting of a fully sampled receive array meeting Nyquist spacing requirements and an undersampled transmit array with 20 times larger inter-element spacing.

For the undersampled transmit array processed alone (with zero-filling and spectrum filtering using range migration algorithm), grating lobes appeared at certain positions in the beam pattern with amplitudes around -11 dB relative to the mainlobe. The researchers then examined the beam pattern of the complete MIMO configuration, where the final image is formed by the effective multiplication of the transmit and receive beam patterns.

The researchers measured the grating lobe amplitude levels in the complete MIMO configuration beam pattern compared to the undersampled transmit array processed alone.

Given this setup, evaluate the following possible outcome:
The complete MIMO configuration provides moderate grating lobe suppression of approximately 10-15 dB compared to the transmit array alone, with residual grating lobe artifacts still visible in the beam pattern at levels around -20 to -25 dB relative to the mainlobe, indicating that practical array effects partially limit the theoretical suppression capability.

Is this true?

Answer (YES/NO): NO